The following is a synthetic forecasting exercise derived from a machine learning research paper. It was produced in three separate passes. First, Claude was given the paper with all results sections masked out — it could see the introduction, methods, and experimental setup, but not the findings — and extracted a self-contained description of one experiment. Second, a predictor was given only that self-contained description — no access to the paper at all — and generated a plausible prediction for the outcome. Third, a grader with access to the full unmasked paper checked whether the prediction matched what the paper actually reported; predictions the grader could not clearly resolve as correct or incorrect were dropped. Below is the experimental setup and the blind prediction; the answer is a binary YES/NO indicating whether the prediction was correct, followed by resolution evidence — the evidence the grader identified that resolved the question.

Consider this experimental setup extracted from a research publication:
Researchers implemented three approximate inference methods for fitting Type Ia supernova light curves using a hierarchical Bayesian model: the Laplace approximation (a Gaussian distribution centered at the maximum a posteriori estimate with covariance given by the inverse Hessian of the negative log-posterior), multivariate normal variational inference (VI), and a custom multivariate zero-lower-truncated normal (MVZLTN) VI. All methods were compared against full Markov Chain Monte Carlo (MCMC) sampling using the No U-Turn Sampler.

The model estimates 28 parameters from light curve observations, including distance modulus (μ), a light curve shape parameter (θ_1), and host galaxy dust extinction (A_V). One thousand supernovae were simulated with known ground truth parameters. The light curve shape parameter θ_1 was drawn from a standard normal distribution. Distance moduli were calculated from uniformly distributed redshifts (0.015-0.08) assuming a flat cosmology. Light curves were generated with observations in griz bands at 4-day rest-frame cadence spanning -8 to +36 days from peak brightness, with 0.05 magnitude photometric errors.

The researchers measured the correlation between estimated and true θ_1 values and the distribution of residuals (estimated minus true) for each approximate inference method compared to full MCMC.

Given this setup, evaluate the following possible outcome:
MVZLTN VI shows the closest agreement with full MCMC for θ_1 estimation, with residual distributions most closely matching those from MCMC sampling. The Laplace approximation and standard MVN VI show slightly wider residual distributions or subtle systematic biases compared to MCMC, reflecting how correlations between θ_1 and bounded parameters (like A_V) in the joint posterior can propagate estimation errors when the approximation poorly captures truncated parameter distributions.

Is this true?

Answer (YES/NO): YES